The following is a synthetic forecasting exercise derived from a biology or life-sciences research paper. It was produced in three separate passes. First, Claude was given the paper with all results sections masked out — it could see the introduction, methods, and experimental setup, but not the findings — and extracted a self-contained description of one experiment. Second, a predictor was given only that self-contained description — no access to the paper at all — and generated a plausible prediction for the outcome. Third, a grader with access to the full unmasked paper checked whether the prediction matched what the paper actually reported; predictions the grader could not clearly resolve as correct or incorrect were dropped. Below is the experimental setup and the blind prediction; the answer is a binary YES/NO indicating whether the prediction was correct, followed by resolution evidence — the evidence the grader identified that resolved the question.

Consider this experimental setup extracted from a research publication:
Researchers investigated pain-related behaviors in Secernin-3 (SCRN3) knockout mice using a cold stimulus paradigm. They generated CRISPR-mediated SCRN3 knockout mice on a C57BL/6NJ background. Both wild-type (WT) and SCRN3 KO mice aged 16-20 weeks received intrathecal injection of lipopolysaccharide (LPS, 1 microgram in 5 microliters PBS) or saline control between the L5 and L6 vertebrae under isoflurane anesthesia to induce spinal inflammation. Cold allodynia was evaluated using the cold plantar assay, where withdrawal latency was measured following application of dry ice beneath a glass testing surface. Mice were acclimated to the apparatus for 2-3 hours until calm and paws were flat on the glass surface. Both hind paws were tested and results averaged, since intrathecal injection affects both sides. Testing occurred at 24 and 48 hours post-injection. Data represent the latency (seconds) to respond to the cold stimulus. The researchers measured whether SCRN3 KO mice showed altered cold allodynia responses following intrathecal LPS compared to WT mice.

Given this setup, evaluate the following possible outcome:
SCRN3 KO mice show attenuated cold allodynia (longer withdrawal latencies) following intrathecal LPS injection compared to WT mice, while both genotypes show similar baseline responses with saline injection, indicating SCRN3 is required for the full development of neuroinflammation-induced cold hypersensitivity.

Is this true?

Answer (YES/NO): NO